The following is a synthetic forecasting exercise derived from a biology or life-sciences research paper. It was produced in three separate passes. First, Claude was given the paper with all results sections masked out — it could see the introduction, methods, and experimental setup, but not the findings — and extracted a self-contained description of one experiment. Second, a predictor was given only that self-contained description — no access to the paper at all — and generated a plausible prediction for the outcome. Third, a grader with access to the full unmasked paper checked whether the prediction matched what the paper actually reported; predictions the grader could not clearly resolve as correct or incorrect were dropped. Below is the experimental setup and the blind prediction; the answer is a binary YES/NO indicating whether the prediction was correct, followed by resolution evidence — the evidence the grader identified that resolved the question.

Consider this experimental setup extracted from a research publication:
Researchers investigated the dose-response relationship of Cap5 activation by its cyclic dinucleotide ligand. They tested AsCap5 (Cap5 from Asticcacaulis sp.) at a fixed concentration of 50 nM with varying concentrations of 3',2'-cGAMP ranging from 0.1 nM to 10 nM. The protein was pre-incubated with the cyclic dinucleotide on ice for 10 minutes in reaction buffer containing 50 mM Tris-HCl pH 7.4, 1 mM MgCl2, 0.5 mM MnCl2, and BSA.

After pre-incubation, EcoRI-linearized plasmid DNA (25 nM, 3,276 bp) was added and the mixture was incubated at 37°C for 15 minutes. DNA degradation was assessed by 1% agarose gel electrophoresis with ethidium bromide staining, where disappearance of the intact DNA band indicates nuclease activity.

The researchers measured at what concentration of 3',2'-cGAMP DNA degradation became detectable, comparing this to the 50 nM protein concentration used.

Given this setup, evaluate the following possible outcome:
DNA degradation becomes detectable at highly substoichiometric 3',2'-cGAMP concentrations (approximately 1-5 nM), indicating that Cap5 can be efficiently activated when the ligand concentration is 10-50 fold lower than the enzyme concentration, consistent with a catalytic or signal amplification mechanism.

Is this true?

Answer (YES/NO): NO